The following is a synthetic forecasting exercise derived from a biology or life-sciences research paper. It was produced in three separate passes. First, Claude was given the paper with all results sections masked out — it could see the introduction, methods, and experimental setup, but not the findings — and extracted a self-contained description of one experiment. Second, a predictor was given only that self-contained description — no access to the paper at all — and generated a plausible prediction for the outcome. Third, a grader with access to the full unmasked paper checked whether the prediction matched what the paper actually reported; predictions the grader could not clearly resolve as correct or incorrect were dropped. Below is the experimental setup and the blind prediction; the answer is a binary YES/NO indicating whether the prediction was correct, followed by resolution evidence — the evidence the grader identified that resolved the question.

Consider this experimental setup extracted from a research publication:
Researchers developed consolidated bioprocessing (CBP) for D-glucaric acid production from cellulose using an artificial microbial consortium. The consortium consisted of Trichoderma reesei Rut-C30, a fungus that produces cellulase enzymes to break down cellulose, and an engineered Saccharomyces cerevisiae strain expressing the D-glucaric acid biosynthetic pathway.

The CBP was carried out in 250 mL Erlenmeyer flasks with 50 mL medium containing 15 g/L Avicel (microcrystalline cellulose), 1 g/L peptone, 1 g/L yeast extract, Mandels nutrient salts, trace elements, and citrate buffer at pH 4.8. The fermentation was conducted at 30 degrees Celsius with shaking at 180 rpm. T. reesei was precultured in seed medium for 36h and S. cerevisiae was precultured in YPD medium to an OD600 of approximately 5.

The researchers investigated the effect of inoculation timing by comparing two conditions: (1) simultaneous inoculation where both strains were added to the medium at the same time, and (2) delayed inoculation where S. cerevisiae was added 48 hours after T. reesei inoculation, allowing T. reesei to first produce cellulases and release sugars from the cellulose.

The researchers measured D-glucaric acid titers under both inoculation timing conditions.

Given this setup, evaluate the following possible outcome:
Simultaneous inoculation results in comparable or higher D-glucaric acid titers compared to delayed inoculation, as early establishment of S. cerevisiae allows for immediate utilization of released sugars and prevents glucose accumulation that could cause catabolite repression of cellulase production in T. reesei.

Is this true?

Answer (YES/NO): YES